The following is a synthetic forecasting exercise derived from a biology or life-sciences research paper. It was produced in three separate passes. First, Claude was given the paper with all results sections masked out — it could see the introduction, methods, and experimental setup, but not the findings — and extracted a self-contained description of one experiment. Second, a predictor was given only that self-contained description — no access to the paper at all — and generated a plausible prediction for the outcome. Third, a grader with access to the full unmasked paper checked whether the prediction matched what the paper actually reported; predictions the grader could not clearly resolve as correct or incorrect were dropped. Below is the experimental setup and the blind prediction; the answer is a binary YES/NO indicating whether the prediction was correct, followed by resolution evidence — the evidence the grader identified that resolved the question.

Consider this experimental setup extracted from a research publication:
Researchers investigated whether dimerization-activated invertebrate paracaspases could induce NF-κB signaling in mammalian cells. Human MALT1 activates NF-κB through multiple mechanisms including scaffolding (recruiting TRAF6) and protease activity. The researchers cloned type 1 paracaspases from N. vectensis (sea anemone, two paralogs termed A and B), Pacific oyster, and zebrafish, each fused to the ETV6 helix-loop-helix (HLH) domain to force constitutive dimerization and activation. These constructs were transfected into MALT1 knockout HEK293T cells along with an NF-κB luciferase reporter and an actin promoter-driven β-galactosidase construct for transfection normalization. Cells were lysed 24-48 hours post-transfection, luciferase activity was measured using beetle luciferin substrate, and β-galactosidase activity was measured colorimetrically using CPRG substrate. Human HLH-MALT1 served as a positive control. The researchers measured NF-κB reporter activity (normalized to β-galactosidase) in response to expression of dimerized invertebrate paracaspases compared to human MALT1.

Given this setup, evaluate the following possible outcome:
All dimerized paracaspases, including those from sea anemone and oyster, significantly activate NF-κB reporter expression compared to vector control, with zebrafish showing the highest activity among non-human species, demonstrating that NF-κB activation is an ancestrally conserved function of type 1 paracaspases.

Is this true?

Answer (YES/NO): NO